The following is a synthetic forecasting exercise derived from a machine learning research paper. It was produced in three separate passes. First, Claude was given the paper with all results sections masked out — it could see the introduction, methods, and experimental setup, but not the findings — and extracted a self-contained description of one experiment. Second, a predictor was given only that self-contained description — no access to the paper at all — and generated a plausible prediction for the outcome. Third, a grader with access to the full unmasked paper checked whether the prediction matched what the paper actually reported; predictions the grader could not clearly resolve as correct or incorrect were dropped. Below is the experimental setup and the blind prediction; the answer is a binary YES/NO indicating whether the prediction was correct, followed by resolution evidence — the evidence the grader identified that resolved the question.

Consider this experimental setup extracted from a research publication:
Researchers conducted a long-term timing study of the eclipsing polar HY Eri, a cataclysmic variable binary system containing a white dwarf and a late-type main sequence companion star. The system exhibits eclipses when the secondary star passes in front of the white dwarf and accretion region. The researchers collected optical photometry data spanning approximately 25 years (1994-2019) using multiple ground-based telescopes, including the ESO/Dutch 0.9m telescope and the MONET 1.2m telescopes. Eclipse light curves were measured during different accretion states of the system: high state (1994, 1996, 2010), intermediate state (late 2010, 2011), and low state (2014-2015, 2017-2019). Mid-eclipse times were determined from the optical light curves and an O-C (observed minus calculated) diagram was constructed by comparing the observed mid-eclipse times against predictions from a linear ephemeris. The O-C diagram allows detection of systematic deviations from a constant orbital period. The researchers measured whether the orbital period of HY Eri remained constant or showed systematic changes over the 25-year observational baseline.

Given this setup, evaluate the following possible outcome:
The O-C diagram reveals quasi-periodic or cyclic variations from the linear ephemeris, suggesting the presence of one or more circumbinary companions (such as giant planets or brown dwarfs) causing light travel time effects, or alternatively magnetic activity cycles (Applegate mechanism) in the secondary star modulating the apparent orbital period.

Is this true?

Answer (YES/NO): NO